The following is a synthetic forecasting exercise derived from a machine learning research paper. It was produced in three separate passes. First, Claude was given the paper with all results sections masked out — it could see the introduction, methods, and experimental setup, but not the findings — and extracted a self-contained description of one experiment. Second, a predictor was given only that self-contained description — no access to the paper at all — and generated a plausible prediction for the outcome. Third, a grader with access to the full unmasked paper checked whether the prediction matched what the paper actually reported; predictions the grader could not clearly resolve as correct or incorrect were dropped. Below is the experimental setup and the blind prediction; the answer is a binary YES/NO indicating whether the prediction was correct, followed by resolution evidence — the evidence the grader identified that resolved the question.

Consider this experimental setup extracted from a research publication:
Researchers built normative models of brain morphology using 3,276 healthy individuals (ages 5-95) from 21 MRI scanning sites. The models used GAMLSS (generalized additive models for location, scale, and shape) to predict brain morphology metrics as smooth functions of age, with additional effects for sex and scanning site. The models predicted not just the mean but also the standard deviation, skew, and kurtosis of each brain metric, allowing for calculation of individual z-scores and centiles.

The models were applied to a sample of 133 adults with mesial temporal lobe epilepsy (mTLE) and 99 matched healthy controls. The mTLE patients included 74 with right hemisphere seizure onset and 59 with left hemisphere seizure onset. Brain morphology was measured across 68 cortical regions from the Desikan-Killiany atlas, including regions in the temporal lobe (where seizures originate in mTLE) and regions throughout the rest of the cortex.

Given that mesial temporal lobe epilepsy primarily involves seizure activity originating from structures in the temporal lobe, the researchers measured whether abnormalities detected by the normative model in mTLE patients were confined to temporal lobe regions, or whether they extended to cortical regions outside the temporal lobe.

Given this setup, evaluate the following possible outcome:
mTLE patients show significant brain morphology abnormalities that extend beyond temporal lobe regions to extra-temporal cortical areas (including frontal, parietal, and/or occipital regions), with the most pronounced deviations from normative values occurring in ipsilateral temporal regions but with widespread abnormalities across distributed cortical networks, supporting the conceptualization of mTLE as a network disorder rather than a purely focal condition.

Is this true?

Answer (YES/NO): NO